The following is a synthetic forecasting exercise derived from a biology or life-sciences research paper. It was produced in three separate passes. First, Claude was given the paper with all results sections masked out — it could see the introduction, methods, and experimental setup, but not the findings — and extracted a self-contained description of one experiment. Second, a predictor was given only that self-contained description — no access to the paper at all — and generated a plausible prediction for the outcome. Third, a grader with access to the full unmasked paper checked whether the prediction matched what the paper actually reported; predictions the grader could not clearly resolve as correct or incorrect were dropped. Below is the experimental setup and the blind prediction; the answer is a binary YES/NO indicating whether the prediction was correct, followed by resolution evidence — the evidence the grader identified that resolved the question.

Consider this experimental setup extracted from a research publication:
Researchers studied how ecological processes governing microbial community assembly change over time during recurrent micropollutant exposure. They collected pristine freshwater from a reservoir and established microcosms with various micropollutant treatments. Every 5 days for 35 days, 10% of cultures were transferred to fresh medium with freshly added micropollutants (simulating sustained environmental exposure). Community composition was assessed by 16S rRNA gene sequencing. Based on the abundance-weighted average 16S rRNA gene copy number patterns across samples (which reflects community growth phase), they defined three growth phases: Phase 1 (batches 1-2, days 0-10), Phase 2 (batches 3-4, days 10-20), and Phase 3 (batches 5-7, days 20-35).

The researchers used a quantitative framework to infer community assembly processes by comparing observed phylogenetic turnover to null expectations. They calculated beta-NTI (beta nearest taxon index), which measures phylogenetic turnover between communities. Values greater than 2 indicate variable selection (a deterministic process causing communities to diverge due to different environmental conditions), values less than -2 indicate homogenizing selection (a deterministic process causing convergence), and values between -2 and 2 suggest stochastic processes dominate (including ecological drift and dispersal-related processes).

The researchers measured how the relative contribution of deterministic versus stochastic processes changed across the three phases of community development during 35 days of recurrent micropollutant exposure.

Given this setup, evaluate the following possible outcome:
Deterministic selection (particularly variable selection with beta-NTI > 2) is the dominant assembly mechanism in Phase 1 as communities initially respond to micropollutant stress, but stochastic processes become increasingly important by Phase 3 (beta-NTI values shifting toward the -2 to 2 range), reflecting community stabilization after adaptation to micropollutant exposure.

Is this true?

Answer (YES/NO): NO